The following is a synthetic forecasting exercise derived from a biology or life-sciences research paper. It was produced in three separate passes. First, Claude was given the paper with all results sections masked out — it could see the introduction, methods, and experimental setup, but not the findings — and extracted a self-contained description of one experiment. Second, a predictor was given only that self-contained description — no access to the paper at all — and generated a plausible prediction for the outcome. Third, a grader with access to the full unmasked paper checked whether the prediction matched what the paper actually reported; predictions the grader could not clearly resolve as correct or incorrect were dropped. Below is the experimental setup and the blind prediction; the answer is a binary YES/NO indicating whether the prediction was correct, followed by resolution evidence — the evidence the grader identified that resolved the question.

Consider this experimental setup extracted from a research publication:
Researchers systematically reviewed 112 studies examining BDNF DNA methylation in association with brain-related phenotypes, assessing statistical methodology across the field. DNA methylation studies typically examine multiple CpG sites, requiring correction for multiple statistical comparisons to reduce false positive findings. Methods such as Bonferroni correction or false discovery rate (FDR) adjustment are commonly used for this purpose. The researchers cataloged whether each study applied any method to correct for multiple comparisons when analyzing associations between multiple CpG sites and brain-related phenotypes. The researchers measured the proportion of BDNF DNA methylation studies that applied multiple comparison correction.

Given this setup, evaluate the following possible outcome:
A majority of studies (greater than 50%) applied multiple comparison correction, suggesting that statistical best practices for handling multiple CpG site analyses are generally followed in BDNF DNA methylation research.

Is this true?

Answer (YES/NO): NO